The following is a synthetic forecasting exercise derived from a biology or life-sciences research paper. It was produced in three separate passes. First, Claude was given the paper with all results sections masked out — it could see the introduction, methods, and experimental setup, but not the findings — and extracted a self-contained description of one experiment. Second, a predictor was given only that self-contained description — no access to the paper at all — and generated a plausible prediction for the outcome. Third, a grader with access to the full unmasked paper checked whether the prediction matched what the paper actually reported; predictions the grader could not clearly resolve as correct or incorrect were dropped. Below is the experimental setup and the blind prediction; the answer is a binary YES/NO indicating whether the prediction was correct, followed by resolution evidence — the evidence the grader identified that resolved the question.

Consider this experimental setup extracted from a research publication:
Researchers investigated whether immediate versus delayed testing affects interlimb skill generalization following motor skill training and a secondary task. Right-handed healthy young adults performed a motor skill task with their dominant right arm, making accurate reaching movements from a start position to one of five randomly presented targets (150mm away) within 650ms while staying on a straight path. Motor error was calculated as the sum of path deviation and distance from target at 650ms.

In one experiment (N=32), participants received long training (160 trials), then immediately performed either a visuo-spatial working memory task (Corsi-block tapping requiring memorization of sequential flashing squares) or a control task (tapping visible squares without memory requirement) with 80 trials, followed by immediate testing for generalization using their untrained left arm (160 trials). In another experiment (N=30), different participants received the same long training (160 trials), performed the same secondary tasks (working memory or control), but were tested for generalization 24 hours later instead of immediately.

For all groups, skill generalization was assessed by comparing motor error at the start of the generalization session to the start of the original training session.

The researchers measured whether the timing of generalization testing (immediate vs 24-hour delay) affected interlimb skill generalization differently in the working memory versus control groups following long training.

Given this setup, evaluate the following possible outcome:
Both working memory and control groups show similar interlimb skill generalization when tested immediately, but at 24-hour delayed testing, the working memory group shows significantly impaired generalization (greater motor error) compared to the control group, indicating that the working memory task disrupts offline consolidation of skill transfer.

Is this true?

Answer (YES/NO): NO